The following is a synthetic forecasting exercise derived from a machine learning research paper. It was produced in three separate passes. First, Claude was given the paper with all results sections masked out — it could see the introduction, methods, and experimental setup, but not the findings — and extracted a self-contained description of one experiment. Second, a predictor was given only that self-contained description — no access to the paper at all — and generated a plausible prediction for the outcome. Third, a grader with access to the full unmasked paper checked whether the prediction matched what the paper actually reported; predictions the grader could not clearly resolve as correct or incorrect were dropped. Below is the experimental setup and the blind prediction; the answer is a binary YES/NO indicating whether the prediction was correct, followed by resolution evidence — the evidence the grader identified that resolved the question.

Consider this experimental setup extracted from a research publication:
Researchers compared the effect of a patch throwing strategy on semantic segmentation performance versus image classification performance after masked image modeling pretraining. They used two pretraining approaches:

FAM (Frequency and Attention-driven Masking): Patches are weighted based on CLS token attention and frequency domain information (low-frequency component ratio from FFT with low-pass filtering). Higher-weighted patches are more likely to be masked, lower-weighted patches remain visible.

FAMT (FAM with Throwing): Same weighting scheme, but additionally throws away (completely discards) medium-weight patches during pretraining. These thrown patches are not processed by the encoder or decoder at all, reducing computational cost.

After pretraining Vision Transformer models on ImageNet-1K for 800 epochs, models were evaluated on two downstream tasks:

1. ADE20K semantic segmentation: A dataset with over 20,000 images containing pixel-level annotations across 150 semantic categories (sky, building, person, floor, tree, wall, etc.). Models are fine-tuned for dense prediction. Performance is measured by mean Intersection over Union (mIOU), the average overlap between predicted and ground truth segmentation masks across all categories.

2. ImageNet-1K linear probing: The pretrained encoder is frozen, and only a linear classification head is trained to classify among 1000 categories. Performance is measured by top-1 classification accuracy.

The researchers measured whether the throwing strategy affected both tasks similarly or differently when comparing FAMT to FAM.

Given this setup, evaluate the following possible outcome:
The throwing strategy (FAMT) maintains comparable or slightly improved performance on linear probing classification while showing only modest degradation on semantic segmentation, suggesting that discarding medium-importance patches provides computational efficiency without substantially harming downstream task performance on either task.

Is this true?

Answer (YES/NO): NO